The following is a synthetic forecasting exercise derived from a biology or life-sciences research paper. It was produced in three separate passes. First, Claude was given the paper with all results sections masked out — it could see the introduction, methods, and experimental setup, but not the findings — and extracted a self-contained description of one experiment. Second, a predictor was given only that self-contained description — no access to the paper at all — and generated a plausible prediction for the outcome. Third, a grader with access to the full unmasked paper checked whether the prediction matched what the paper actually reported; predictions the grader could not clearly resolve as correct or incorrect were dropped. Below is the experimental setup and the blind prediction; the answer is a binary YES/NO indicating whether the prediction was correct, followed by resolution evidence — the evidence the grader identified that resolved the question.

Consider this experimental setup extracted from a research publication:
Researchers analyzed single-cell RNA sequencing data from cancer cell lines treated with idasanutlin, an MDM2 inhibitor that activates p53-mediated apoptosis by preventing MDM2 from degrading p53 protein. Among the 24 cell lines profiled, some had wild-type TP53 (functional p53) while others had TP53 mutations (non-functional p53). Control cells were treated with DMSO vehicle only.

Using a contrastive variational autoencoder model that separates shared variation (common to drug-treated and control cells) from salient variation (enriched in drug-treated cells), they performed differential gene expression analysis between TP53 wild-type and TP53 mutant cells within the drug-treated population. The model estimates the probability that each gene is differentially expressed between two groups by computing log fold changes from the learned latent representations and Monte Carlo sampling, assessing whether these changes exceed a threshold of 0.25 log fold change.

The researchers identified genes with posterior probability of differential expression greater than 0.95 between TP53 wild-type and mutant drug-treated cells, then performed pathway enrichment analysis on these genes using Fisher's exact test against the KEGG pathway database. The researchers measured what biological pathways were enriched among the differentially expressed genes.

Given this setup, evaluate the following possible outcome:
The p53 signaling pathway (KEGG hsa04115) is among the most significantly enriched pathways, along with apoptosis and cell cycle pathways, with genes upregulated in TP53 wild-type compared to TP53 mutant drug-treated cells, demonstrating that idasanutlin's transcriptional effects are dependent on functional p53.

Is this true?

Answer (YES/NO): NO